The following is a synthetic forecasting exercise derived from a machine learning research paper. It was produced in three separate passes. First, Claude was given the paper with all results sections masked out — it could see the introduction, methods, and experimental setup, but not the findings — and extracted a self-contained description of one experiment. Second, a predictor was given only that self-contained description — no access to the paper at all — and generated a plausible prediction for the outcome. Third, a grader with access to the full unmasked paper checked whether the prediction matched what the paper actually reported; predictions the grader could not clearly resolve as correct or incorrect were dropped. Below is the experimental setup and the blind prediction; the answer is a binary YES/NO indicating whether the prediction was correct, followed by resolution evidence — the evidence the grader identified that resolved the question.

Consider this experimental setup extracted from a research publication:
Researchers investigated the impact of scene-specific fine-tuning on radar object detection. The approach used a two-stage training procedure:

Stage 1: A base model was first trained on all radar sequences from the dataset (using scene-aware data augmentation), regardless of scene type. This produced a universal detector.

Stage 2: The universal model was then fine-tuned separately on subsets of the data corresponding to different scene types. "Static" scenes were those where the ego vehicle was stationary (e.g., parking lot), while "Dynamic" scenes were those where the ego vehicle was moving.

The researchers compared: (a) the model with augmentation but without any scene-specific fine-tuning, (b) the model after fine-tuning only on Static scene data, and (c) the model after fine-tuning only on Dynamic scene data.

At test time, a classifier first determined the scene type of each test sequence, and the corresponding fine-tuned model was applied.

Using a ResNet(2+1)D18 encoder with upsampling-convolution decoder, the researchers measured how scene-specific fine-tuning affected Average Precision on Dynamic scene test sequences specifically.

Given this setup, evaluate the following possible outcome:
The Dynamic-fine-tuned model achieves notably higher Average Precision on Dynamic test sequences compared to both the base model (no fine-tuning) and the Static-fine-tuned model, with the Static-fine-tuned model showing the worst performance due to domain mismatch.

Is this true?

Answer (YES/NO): YES